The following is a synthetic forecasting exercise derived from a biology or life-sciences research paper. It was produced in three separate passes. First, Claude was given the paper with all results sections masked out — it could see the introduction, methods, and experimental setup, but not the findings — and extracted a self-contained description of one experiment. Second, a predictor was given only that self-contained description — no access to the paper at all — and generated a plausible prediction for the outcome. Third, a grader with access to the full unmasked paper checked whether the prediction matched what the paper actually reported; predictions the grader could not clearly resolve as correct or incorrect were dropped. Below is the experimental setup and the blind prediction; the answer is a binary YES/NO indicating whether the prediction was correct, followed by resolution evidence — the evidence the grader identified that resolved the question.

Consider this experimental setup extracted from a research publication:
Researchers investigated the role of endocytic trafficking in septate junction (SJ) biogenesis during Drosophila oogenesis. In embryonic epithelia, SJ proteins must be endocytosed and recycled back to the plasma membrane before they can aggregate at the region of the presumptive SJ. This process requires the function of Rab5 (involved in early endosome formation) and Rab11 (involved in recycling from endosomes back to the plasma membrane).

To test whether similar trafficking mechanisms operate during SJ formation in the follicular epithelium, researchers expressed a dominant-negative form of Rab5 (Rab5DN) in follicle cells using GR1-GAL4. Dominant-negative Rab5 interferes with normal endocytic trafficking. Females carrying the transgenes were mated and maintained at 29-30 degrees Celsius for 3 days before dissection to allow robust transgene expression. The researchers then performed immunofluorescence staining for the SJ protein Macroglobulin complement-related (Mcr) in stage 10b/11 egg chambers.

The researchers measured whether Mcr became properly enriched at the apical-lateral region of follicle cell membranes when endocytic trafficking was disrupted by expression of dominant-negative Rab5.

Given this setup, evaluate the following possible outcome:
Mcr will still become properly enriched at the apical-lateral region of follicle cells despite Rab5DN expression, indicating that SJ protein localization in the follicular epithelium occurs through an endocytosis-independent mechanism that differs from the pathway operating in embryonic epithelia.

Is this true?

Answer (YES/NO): NO